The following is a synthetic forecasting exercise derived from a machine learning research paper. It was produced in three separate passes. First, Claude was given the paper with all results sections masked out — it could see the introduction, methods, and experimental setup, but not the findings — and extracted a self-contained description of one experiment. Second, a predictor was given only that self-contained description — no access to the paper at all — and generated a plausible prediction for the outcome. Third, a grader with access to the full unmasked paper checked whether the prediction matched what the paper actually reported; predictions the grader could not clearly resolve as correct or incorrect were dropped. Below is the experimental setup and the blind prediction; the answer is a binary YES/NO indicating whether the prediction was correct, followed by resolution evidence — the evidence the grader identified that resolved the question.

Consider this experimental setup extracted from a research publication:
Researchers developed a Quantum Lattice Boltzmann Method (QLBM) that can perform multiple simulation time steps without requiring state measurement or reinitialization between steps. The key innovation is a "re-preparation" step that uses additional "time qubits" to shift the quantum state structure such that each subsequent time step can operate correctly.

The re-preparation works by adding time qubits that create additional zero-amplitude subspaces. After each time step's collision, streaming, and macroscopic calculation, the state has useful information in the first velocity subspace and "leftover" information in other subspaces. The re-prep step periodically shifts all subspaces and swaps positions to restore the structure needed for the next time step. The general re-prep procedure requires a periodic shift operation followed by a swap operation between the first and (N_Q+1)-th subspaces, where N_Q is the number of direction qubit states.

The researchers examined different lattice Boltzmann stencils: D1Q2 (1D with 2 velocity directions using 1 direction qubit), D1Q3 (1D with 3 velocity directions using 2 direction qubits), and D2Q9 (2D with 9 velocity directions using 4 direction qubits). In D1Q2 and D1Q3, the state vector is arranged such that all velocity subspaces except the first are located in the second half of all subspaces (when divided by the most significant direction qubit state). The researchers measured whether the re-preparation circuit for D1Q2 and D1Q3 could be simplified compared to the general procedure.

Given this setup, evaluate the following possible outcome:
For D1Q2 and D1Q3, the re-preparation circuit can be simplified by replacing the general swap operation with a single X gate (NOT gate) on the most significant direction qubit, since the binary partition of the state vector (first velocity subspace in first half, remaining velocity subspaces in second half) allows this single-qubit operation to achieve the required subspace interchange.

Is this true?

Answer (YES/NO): NO